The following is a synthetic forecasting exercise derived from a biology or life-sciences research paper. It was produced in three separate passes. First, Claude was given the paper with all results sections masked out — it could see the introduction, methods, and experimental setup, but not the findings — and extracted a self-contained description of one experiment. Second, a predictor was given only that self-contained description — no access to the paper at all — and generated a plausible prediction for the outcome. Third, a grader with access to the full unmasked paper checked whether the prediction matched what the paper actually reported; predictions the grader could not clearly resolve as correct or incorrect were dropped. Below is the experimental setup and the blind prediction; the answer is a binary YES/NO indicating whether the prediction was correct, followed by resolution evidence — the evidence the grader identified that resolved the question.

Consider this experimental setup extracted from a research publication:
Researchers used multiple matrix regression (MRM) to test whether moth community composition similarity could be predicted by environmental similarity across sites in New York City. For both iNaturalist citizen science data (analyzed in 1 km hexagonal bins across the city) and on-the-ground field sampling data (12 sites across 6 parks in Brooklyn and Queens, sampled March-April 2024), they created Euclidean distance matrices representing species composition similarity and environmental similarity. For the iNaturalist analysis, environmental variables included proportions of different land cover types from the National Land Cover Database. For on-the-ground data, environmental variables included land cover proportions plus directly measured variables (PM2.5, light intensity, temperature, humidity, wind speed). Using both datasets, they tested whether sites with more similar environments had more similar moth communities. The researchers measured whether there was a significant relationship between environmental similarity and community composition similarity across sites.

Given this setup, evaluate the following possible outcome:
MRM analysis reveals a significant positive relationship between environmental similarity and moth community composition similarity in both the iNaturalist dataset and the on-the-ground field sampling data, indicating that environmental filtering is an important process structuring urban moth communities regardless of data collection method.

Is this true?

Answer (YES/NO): YES